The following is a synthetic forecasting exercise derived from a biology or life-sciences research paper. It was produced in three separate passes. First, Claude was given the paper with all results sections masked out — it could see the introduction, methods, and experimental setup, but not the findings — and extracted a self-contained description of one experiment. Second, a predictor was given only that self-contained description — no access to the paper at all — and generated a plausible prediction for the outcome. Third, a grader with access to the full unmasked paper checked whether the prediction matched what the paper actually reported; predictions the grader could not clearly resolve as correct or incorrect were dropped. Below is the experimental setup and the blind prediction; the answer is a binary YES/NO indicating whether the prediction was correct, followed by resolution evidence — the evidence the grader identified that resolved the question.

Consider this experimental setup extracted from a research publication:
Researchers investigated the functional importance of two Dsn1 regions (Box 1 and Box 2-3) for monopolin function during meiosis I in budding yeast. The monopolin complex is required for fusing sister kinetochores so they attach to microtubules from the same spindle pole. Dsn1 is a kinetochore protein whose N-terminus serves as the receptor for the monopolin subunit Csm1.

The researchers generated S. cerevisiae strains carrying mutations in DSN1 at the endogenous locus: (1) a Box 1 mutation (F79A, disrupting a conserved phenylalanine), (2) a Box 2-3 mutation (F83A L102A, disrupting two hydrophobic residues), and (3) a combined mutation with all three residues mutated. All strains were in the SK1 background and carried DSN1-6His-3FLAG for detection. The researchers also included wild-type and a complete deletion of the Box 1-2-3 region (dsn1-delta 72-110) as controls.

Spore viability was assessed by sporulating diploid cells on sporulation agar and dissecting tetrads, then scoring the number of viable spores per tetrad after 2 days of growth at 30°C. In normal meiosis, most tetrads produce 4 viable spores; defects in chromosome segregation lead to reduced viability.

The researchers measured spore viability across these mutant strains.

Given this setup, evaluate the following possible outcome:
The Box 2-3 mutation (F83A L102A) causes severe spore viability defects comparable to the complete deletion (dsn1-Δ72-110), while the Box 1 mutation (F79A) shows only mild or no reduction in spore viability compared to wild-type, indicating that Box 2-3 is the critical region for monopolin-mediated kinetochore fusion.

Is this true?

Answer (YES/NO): NO